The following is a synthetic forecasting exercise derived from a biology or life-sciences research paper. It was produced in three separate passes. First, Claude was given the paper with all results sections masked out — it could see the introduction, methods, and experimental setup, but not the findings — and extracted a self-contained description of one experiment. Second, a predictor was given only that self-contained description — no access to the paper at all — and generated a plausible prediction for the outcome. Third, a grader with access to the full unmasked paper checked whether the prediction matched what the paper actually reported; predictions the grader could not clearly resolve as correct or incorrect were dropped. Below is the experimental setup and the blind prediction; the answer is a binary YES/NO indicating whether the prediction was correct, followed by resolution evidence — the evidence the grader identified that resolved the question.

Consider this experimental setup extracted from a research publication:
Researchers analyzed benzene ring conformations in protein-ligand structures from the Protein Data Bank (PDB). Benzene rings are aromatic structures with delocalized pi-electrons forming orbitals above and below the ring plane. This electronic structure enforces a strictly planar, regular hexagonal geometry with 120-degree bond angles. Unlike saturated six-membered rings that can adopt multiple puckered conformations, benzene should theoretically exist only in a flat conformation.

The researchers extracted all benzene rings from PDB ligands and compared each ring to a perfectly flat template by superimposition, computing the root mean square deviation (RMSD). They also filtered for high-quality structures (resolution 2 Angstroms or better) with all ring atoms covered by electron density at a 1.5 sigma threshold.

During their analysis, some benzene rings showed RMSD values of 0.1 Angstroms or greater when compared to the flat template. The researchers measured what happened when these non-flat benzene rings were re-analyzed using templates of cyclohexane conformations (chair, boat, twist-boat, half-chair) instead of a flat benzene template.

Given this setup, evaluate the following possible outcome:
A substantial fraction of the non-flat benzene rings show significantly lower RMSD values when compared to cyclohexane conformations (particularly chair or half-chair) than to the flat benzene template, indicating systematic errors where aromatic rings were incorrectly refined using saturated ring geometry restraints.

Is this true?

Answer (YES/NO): NO